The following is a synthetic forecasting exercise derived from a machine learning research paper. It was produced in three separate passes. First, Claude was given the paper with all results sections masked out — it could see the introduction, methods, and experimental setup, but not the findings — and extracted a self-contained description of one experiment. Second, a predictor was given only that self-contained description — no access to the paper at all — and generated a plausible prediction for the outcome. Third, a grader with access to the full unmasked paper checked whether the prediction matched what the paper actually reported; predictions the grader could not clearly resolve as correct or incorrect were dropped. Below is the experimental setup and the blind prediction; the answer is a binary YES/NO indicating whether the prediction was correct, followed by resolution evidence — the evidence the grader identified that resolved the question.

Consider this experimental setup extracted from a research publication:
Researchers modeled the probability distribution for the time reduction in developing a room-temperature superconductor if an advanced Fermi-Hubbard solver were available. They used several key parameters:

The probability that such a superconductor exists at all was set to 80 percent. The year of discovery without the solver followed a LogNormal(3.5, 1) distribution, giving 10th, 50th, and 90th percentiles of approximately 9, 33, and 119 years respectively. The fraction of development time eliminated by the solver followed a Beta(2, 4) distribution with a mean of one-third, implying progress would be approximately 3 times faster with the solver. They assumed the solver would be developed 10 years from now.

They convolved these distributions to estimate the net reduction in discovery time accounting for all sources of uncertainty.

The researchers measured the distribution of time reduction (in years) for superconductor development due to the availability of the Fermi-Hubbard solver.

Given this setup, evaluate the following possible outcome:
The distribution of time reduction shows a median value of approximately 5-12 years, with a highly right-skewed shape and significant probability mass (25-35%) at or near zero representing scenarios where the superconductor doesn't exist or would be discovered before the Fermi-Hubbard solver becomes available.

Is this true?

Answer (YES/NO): NO